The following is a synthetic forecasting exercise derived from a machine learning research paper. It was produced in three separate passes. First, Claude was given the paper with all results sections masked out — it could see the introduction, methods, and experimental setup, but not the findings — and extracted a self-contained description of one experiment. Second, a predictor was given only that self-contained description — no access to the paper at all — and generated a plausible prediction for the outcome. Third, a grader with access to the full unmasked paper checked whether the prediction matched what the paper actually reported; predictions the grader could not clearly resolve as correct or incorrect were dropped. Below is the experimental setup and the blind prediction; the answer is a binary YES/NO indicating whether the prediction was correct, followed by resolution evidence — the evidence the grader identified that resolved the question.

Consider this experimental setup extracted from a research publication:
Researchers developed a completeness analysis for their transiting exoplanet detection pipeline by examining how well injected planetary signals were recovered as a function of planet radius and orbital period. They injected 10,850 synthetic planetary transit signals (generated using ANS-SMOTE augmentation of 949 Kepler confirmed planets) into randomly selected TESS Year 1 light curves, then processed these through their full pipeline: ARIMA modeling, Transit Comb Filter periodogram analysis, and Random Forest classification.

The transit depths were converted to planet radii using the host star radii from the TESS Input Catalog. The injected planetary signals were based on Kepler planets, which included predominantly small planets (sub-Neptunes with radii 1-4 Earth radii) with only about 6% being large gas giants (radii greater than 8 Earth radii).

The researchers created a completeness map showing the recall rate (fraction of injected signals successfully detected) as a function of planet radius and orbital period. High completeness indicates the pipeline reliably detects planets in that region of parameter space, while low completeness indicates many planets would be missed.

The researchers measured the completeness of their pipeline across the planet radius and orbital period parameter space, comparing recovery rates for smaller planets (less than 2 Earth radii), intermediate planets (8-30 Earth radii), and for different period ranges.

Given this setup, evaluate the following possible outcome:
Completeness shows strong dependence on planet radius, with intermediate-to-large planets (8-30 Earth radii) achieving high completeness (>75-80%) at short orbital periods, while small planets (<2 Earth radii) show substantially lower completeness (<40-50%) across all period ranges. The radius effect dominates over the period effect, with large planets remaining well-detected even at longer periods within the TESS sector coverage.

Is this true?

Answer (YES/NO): NO